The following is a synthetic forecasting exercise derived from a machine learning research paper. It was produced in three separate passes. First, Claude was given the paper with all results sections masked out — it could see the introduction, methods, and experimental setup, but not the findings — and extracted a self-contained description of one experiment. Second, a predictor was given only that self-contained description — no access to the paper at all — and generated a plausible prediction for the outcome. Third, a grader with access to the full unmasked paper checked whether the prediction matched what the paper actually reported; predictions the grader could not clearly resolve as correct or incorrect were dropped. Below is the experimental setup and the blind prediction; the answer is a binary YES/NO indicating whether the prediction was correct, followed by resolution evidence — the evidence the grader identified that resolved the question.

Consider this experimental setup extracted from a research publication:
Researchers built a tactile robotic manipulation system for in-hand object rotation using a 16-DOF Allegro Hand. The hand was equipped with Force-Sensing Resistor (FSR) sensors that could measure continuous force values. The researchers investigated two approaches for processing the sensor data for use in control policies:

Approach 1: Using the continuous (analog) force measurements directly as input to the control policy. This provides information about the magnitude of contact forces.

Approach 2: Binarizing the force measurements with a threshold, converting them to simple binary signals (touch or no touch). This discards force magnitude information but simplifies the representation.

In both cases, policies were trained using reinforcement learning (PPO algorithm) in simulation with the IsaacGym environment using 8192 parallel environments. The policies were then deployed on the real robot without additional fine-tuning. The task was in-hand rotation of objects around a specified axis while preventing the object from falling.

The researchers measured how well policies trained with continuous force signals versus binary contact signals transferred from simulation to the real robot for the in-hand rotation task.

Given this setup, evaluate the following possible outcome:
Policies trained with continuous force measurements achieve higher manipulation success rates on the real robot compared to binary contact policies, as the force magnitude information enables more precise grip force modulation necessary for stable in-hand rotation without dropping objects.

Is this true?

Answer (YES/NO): NO